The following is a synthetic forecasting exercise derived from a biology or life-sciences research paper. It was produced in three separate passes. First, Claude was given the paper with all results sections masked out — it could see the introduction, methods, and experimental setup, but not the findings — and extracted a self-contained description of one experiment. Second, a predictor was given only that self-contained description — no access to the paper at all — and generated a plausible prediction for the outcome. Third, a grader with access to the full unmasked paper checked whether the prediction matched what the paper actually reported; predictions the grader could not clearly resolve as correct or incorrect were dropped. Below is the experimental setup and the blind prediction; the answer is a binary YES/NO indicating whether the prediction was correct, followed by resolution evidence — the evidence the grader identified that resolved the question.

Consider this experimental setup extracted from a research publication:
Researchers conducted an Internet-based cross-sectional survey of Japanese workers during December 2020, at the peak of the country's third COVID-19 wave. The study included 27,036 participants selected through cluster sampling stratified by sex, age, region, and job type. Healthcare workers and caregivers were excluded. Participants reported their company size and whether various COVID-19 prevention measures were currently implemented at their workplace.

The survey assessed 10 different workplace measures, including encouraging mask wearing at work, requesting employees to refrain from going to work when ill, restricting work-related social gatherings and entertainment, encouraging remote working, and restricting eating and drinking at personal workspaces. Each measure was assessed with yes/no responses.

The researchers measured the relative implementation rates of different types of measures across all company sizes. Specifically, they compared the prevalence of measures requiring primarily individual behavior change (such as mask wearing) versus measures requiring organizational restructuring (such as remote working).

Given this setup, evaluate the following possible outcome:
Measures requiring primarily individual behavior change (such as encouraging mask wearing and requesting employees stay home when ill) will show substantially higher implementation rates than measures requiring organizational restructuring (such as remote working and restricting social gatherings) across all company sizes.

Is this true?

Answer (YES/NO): NO